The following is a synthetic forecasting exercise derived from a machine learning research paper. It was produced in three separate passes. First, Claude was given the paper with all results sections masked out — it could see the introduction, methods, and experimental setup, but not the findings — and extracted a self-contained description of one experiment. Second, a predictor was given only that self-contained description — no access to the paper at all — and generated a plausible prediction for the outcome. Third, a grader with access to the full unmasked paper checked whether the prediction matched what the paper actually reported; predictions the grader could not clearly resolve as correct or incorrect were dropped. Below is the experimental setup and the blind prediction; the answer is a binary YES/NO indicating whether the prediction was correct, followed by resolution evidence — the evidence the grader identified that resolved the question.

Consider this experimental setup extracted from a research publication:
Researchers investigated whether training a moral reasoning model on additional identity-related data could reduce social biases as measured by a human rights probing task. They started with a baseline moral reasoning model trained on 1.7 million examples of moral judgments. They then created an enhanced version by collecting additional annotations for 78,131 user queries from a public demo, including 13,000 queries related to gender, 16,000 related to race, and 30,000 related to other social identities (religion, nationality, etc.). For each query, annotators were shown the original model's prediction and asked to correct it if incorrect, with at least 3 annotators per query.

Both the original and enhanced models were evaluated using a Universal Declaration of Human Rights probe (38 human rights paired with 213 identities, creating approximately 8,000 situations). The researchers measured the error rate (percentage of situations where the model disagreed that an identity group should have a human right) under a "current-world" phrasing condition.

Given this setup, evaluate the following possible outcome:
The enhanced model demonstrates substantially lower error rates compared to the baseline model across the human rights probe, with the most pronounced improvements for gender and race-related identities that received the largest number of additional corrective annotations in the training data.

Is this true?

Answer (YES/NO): NO